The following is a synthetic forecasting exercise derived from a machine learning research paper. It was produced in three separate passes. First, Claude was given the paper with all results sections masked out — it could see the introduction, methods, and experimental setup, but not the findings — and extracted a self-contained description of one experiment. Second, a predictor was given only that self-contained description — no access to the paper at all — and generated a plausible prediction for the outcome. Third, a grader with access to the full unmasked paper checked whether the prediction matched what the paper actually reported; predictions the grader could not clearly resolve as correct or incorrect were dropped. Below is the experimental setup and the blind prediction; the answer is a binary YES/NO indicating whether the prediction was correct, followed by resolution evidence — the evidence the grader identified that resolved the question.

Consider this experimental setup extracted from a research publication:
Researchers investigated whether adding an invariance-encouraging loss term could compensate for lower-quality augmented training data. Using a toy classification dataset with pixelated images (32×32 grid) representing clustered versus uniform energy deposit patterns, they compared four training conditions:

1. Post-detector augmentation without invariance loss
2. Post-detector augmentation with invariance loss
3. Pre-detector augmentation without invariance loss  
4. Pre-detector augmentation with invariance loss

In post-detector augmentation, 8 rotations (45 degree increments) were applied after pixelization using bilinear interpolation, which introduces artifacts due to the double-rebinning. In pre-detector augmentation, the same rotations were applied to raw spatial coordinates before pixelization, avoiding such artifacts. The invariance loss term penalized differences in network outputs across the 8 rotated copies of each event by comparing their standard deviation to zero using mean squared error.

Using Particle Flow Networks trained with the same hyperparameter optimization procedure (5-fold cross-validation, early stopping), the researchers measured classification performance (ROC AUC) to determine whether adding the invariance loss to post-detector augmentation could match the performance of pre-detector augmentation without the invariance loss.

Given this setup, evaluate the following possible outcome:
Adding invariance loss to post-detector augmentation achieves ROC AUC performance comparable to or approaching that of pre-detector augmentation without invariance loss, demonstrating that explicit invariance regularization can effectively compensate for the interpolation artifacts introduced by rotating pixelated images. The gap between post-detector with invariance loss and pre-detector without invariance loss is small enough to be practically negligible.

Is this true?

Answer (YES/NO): YES